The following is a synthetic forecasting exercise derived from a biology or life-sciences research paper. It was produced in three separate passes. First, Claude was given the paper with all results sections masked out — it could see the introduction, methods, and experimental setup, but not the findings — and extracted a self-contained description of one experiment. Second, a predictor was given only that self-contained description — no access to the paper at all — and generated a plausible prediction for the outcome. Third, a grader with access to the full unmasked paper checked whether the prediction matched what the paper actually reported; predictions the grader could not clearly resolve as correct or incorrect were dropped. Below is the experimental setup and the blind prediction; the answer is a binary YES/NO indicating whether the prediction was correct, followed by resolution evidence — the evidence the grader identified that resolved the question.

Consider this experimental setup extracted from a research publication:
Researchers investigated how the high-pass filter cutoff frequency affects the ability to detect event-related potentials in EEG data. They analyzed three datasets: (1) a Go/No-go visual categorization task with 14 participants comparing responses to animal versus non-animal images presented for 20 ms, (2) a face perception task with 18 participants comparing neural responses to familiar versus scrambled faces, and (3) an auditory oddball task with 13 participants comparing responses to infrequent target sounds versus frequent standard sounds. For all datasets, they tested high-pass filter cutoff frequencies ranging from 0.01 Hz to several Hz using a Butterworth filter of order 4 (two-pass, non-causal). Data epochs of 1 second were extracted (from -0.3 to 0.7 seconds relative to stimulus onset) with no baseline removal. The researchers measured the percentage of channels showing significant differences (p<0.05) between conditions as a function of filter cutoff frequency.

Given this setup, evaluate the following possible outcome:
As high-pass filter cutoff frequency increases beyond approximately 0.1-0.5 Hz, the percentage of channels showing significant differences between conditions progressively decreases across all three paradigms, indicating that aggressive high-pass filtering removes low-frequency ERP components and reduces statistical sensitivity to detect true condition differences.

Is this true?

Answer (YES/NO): NO